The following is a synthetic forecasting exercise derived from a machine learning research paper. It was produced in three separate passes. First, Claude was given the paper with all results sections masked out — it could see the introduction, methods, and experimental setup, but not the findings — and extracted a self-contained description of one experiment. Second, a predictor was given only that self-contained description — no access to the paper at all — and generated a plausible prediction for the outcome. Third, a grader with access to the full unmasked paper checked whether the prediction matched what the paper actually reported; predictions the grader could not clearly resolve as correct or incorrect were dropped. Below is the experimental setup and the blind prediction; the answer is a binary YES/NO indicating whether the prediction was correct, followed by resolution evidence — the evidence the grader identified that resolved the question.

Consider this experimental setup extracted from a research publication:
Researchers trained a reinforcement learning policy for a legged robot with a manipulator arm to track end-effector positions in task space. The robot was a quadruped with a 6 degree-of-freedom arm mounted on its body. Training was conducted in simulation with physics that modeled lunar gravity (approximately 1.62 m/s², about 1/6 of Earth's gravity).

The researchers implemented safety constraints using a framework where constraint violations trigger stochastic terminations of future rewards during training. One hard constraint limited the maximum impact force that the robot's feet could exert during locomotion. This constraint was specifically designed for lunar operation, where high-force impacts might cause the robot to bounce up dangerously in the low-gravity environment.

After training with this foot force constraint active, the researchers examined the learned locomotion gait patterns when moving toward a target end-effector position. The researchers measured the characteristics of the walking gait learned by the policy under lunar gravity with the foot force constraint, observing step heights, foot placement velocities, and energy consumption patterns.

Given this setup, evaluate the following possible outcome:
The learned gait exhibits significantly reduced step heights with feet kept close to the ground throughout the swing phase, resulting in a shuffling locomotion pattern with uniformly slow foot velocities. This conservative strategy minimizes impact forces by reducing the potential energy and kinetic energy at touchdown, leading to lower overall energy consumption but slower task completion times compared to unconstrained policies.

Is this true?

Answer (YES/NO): NO